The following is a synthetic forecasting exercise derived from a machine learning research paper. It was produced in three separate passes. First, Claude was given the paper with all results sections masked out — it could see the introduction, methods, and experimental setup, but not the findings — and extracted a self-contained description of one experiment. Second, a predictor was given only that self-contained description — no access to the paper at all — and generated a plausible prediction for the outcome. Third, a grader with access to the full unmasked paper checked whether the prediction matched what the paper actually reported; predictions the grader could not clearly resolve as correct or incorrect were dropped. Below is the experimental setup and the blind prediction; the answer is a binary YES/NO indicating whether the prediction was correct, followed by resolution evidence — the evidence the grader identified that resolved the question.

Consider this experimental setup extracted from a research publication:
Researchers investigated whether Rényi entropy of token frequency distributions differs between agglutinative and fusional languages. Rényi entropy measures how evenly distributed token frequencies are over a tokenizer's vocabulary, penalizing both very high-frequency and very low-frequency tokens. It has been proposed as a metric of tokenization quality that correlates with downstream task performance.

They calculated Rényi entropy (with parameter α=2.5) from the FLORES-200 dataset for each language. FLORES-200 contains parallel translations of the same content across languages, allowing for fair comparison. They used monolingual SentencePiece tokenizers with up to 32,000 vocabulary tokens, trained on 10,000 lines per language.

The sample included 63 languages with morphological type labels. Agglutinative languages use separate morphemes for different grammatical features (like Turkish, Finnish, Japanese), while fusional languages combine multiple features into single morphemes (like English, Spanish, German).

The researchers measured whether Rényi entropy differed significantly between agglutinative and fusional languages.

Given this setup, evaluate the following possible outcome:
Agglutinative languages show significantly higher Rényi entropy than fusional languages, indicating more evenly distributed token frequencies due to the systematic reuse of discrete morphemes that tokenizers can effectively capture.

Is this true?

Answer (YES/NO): NO